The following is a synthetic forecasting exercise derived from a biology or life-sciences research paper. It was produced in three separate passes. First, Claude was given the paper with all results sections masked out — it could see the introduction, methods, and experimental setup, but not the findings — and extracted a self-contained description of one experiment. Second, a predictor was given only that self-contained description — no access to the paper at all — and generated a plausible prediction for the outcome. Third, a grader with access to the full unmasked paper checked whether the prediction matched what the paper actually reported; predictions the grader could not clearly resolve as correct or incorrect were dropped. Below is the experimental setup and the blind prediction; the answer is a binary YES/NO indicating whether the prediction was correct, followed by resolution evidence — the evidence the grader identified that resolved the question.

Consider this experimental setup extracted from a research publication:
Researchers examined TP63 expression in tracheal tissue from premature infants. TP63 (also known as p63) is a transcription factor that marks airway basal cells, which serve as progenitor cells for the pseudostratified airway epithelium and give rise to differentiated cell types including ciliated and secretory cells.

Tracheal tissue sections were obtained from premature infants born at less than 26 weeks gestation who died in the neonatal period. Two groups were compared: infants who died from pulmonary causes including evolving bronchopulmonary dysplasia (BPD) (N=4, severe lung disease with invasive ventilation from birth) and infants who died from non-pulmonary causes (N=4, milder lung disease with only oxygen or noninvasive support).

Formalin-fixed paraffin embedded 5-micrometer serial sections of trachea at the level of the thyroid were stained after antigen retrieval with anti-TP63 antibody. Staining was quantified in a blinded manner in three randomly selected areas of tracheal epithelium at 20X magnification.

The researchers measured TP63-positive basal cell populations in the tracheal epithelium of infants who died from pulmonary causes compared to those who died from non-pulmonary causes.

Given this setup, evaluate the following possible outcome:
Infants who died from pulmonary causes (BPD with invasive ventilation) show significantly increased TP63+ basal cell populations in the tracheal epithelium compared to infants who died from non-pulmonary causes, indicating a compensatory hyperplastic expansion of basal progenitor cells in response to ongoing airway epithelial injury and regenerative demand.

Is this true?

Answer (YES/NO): YES